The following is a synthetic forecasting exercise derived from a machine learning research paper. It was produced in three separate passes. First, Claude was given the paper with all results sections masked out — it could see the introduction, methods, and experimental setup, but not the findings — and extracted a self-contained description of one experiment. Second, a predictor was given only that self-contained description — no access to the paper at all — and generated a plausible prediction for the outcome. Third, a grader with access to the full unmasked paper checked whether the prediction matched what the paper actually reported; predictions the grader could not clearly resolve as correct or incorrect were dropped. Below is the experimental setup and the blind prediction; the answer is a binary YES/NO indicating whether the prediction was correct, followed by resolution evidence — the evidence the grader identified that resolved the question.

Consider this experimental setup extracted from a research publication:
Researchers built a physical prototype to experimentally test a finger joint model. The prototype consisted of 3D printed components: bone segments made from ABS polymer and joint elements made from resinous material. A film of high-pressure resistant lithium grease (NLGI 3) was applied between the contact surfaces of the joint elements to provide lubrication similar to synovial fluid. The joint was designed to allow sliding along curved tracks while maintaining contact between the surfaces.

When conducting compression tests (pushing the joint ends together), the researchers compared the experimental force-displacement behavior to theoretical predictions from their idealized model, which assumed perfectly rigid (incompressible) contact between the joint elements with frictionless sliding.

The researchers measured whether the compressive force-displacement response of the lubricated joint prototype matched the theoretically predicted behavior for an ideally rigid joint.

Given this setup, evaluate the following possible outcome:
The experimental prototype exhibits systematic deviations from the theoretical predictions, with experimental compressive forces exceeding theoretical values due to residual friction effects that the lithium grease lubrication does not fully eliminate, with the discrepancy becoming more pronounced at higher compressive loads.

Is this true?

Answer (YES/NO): NO